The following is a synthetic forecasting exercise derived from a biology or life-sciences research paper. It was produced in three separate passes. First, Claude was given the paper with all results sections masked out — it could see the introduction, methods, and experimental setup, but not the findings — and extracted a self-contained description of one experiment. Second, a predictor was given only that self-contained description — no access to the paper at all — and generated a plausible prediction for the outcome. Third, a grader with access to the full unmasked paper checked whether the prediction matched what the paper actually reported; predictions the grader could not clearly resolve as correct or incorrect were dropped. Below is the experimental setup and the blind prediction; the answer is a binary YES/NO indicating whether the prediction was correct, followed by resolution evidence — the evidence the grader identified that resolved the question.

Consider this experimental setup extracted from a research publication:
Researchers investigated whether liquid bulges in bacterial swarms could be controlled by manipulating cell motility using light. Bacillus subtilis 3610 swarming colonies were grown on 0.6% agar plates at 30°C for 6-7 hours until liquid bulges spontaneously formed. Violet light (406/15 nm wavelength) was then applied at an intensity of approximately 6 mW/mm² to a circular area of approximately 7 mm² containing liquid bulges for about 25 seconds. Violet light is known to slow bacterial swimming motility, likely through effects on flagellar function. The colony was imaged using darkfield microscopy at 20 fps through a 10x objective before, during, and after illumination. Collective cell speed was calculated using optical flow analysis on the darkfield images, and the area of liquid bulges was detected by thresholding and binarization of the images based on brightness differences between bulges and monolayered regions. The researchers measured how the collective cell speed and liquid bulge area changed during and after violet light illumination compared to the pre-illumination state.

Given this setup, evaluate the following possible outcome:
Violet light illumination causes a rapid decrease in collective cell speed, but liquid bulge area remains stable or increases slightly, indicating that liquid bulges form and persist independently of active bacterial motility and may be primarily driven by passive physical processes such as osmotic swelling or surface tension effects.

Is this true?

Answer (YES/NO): NO